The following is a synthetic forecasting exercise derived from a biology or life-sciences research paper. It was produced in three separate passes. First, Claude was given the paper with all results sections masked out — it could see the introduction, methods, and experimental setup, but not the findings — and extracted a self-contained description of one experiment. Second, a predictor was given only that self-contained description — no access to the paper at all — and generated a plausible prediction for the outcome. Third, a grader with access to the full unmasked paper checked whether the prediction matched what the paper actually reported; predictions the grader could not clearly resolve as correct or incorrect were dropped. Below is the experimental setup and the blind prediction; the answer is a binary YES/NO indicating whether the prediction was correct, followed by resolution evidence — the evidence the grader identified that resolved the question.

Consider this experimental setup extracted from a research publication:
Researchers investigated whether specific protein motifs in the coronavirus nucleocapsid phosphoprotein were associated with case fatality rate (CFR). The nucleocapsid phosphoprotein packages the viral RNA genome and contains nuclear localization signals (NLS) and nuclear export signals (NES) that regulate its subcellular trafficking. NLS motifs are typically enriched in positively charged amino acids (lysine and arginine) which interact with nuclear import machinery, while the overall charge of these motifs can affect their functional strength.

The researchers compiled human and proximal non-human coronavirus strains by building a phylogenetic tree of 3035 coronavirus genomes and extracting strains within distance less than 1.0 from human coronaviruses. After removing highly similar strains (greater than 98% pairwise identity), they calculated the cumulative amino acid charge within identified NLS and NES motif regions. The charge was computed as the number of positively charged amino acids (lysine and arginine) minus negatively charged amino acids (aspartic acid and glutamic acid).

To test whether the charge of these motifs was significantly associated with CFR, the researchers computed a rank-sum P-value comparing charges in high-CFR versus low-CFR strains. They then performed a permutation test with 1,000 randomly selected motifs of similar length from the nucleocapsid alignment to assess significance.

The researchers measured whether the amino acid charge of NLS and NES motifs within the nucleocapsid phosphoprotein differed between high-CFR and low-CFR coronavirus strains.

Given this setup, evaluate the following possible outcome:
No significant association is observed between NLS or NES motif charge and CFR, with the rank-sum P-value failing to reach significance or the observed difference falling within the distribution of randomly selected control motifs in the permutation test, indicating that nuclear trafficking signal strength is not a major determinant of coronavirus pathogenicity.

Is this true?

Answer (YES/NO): NO